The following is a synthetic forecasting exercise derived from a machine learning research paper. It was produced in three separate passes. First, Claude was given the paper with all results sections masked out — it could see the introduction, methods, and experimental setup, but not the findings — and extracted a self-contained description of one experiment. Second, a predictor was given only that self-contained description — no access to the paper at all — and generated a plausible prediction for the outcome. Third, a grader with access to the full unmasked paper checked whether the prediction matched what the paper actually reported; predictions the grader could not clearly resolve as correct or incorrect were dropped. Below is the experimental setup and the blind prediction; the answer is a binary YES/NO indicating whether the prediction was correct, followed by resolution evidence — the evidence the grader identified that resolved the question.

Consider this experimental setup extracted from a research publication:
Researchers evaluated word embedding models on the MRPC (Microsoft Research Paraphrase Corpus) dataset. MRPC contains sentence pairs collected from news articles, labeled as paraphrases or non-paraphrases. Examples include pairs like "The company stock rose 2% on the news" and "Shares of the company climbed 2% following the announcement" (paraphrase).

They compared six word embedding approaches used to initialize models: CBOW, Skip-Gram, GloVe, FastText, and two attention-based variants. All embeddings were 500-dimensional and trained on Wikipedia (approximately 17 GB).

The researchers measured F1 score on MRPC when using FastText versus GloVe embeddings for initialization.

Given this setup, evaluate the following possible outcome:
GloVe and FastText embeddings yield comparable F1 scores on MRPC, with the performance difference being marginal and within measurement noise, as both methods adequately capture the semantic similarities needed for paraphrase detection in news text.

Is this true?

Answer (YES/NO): YES